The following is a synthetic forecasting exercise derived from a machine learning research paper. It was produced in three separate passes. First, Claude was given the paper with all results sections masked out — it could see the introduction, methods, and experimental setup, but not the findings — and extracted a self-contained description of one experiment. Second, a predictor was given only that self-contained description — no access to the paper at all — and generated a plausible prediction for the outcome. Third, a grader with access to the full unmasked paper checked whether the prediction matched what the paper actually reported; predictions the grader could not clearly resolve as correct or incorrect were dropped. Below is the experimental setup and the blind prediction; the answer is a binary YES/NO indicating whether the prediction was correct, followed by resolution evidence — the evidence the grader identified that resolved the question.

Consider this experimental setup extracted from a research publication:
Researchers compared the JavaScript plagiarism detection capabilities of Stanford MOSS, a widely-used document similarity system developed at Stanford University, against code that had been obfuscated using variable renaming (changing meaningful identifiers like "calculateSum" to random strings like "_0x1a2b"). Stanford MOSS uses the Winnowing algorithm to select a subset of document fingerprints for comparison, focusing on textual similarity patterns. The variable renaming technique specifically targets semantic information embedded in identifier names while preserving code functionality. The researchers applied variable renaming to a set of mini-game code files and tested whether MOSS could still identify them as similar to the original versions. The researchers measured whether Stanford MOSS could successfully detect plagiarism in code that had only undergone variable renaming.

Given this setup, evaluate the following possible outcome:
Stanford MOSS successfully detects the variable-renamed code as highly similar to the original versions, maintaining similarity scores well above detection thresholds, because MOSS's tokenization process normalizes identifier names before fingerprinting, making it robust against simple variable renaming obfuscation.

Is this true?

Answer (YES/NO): NO